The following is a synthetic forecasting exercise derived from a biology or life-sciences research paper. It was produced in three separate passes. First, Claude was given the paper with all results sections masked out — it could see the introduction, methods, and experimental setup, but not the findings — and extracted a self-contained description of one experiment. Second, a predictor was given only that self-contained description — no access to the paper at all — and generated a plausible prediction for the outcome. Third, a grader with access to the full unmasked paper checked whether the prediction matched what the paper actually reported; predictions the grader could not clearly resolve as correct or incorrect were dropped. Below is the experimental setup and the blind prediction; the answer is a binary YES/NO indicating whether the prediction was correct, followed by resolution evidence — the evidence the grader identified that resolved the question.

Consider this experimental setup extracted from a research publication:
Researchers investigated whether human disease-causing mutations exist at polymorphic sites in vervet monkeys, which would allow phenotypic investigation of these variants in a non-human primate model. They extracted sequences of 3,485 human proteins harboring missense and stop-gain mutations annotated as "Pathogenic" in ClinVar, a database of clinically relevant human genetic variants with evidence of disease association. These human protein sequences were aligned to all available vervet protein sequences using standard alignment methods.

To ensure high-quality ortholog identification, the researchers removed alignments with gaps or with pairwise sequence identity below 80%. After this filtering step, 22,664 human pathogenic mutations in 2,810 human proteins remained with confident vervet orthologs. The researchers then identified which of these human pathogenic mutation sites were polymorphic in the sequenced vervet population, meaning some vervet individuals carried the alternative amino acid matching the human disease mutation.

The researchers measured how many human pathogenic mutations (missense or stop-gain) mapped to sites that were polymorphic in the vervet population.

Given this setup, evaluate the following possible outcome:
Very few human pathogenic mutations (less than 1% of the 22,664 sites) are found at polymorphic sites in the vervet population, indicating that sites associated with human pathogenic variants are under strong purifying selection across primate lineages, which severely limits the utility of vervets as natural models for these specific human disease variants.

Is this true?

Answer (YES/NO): NO